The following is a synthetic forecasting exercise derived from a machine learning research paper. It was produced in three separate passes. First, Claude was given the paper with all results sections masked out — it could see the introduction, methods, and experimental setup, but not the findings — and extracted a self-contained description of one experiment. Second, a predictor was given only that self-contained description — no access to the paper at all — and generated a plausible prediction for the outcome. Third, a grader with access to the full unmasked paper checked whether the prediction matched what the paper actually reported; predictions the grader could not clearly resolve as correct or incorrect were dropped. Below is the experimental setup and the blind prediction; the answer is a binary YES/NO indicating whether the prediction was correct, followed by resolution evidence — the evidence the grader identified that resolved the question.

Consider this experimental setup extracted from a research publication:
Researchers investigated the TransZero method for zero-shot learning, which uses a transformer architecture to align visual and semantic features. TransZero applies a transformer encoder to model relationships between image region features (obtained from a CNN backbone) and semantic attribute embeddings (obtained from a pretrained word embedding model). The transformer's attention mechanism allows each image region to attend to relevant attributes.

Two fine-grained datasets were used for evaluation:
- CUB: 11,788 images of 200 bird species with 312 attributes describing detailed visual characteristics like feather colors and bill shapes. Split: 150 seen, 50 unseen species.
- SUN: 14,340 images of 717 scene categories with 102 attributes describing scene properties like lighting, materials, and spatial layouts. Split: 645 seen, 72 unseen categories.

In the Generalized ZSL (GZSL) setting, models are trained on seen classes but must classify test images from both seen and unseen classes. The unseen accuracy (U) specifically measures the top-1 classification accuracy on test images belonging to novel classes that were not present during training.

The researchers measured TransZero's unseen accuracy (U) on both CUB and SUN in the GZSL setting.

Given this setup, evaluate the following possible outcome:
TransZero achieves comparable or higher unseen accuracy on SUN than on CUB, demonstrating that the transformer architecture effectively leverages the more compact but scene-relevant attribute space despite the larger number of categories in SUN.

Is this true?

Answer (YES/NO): NO